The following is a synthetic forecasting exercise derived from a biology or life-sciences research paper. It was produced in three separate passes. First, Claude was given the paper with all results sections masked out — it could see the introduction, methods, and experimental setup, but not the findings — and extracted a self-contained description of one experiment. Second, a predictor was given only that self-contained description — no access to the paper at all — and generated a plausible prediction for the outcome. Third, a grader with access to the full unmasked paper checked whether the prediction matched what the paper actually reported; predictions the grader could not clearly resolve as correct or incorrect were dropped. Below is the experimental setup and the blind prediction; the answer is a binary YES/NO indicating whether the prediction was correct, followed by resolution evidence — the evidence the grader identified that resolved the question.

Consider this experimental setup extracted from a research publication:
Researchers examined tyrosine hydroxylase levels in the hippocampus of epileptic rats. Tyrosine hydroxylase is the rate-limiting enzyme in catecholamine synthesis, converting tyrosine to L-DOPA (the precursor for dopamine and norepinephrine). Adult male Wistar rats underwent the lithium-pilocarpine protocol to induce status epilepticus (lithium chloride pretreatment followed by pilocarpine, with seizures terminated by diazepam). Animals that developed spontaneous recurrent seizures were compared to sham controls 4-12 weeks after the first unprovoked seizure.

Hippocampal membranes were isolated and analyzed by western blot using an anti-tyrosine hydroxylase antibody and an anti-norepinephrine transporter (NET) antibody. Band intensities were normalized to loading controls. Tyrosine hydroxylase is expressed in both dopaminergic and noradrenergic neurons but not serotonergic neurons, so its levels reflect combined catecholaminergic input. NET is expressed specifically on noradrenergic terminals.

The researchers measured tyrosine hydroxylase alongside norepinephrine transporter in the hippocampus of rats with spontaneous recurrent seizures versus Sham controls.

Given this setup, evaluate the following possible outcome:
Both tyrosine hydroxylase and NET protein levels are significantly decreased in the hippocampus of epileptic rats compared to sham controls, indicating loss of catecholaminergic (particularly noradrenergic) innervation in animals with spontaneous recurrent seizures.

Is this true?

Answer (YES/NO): NO